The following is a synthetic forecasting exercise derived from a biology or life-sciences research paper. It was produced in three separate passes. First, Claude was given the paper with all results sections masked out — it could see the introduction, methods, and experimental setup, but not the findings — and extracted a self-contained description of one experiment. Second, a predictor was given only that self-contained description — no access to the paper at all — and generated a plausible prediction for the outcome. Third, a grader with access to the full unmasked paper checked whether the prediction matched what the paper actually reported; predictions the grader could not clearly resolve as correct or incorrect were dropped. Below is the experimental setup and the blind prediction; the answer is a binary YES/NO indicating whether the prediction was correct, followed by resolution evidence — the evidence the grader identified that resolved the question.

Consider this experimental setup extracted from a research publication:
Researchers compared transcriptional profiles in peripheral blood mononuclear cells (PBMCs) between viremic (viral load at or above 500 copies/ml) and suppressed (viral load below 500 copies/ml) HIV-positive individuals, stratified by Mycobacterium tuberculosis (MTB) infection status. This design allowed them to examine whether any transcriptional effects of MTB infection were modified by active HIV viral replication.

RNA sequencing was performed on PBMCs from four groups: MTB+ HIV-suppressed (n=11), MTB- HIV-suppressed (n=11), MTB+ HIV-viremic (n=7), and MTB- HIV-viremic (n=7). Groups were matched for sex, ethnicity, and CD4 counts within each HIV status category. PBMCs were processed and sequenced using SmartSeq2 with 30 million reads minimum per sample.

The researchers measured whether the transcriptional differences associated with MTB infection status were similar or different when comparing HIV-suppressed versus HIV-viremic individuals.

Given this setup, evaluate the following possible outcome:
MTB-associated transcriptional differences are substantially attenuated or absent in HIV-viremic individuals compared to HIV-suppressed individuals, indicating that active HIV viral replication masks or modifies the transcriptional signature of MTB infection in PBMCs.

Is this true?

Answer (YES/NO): NO